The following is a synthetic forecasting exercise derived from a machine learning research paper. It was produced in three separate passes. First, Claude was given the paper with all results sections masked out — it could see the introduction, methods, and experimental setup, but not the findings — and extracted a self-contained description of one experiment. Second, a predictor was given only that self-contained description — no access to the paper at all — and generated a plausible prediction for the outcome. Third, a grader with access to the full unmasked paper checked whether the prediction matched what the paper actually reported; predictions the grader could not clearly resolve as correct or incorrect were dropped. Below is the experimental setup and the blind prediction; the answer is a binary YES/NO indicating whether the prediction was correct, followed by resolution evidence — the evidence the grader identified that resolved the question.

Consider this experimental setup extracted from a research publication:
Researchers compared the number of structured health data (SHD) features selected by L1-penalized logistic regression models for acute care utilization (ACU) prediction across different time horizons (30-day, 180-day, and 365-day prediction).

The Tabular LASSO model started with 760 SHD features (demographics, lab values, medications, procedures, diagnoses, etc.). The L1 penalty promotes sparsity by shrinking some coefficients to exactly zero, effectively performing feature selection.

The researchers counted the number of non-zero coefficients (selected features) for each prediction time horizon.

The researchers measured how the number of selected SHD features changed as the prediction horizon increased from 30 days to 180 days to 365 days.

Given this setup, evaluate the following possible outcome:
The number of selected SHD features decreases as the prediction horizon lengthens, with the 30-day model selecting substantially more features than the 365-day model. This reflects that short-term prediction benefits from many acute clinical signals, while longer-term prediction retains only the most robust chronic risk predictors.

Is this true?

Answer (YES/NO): NO